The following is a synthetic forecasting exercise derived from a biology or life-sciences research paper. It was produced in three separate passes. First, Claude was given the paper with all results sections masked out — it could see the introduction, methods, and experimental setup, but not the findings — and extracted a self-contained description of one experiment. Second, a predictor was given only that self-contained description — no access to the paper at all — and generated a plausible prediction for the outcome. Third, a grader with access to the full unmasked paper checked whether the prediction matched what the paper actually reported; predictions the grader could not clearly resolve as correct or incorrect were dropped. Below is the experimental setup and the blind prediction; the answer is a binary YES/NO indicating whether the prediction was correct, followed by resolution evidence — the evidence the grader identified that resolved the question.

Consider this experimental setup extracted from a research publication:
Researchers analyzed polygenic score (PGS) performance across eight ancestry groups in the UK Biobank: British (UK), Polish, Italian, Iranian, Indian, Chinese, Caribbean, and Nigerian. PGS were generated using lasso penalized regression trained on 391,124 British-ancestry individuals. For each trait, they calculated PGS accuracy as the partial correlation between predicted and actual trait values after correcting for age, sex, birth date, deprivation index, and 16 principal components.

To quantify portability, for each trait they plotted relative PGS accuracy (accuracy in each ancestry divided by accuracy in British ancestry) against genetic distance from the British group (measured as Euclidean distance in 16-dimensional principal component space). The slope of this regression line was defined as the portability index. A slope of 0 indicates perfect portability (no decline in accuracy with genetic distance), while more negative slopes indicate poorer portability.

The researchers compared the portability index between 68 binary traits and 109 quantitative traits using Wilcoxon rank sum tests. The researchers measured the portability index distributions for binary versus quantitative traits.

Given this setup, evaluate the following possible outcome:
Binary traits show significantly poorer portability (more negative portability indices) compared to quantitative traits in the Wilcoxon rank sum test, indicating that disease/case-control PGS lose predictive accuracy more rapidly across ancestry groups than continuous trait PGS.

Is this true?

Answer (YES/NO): NO